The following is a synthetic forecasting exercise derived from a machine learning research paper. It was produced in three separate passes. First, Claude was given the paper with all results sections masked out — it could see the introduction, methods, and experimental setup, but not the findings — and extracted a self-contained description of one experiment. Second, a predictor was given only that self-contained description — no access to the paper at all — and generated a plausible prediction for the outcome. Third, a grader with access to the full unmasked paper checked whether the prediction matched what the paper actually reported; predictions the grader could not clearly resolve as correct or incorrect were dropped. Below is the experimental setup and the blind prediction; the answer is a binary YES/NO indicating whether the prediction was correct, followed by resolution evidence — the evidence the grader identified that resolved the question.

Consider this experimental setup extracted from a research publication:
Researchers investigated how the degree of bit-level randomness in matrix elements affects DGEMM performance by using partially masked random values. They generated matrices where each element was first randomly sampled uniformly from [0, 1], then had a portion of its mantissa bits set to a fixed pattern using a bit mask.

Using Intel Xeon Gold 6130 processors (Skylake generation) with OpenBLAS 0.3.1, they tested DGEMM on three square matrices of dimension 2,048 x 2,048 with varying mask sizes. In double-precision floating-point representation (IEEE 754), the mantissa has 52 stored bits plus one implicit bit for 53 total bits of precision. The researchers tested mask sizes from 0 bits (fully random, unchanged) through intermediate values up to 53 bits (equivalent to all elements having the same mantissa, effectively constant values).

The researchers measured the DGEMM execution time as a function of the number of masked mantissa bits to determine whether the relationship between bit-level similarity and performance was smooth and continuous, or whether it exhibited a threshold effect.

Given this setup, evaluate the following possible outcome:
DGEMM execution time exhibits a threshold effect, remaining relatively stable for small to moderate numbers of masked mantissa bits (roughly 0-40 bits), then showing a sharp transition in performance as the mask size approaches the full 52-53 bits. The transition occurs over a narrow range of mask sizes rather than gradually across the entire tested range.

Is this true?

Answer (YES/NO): NO